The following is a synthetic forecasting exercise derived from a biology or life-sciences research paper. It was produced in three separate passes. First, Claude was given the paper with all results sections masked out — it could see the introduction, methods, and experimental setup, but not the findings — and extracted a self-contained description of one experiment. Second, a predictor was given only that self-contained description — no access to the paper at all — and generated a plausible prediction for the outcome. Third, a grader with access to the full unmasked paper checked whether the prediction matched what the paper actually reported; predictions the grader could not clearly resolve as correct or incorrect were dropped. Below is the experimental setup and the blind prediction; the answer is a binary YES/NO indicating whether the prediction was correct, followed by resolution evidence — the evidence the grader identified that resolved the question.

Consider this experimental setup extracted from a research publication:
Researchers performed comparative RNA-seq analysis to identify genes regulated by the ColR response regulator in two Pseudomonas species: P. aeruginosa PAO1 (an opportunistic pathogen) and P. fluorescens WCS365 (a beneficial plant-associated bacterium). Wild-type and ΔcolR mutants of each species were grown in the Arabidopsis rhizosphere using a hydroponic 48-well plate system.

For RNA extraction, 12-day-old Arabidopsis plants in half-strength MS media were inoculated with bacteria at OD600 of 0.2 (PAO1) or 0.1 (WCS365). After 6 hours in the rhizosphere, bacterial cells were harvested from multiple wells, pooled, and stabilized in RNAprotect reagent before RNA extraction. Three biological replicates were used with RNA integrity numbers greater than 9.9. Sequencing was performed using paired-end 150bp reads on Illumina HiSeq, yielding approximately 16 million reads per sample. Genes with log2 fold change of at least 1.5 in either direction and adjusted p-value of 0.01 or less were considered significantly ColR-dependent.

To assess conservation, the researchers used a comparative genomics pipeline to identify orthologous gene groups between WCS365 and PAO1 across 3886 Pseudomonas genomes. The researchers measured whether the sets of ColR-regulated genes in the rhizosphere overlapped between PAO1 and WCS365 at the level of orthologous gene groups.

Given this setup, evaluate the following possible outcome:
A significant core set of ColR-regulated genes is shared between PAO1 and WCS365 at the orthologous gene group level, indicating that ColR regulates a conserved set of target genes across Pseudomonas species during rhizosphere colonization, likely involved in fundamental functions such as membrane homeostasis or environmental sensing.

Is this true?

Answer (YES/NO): NO